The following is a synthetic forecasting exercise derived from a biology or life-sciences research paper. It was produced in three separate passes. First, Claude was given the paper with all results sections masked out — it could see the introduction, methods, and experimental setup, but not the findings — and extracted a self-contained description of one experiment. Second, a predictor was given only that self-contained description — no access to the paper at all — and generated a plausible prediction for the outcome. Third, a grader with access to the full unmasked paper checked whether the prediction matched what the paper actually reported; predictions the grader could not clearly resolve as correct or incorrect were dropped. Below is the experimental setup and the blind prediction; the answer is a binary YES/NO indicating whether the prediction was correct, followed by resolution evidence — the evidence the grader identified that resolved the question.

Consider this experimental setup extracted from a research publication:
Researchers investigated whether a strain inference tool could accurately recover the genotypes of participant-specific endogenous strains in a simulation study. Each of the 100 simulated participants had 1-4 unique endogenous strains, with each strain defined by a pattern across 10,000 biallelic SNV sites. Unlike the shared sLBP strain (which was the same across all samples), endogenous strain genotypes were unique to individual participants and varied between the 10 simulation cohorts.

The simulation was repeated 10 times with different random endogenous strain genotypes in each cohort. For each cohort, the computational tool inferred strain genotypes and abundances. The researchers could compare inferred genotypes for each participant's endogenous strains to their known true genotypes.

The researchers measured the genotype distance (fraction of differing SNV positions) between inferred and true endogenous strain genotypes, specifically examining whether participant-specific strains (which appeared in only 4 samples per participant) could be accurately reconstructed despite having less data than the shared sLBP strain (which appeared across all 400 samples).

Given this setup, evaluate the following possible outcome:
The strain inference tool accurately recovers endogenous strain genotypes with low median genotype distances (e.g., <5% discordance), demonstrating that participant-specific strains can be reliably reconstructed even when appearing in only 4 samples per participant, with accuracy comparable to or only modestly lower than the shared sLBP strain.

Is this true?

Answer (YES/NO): NO